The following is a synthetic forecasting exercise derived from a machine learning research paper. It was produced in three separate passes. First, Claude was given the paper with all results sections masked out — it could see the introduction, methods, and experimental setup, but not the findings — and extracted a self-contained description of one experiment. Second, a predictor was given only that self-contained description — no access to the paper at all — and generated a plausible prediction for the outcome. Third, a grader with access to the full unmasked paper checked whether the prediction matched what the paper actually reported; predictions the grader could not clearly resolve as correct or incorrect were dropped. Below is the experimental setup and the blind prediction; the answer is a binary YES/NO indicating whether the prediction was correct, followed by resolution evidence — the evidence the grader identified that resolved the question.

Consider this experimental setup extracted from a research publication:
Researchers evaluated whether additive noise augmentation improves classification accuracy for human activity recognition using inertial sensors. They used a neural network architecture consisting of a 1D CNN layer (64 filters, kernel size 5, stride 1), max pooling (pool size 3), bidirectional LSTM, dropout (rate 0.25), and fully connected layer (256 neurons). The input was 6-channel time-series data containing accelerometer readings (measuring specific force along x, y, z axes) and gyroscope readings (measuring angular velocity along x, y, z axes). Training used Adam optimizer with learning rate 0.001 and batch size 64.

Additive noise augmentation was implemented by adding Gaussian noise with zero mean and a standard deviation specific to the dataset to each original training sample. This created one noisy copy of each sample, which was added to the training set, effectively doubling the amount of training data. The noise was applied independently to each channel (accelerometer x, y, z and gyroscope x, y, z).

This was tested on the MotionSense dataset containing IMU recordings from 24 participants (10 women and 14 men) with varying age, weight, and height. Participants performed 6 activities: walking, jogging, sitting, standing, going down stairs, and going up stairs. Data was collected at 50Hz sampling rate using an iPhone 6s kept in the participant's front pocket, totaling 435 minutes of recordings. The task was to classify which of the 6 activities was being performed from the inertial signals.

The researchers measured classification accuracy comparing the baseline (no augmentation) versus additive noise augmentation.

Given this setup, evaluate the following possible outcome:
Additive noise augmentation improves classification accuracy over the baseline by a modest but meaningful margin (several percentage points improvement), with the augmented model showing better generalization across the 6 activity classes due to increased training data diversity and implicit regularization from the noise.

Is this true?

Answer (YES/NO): NO